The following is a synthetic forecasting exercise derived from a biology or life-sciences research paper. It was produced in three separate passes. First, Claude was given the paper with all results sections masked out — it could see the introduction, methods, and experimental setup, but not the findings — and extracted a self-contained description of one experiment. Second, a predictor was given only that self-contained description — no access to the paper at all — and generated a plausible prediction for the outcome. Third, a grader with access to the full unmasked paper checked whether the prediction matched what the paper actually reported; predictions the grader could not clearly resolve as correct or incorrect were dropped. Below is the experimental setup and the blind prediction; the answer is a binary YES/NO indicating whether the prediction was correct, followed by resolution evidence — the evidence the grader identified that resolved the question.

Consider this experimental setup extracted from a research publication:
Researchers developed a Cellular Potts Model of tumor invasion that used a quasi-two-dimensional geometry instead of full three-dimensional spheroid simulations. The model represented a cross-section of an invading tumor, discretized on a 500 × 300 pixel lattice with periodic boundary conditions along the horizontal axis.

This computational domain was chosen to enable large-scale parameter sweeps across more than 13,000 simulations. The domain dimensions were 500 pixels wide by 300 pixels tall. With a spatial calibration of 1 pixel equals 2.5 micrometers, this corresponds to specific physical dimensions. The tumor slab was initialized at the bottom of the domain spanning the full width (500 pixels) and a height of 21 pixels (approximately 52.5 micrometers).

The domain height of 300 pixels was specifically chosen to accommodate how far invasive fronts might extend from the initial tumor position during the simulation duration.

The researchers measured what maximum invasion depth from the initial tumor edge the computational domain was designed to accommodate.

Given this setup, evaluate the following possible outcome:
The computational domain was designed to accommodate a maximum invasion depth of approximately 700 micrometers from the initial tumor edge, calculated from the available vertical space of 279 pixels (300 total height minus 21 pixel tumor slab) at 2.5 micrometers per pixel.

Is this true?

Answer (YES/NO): NO